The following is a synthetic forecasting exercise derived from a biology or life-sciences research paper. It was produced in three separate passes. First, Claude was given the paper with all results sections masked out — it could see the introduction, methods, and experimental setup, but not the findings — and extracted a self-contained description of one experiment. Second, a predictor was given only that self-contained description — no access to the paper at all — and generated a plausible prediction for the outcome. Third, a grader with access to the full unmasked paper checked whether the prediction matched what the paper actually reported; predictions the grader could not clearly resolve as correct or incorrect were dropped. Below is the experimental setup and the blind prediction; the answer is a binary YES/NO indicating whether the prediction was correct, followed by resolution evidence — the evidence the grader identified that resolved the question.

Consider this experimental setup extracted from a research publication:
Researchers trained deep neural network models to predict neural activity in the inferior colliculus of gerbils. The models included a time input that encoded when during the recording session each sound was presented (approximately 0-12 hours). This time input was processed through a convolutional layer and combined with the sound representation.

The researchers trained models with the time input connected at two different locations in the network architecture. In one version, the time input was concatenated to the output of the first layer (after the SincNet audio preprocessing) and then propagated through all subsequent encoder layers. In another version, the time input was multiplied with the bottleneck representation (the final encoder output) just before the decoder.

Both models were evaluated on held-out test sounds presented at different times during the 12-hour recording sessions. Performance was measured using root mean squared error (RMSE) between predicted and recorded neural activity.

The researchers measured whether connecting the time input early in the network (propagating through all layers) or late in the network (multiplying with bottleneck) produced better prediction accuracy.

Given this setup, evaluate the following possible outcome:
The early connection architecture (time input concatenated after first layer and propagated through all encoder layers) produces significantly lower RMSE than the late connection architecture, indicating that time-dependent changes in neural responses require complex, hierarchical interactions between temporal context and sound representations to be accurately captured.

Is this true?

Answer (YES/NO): NO